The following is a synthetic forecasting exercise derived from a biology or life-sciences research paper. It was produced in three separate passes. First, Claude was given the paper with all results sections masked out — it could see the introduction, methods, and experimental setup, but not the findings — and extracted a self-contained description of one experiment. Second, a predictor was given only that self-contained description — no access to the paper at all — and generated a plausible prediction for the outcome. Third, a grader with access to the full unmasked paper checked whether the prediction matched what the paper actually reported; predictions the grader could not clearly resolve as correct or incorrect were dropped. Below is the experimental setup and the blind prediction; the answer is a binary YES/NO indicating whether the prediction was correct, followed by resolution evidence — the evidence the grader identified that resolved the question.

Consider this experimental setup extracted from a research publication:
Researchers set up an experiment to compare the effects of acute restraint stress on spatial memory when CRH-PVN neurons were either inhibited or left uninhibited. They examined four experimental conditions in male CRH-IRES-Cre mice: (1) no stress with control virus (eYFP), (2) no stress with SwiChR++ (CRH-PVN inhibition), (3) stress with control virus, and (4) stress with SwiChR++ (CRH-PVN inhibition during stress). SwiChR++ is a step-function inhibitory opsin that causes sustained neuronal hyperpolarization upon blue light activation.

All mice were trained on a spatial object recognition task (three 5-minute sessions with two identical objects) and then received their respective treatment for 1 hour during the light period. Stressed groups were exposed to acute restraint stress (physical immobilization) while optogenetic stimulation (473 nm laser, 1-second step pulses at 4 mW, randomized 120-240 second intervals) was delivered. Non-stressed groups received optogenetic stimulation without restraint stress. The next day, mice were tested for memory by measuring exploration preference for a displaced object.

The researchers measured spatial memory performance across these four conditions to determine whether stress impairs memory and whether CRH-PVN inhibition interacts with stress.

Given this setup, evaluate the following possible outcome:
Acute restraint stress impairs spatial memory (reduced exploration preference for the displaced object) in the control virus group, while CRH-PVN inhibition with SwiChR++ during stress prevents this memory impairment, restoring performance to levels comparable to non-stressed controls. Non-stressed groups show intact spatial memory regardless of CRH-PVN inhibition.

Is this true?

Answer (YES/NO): YES